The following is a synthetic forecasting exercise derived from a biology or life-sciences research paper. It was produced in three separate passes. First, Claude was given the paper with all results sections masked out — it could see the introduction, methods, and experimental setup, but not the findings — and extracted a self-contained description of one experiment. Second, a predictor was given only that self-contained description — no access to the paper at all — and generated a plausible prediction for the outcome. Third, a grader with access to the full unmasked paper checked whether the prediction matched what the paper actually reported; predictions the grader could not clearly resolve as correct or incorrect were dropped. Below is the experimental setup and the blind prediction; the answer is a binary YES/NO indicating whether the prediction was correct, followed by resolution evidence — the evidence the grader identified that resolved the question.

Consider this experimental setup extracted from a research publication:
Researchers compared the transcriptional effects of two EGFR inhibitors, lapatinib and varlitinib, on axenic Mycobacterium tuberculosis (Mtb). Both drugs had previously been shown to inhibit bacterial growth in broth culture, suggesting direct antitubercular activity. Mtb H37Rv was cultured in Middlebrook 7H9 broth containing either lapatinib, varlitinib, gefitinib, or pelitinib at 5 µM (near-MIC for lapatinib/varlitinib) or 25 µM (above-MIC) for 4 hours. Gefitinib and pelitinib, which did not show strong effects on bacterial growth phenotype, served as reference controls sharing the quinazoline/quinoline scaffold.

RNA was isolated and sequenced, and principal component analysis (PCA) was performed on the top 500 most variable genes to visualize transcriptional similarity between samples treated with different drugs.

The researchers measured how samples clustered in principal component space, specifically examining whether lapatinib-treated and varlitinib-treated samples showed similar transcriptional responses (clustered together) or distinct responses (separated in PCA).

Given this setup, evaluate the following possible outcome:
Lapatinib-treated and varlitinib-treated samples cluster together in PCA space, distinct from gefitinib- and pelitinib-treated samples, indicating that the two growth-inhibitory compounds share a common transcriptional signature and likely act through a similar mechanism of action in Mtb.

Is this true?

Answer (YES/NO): NO